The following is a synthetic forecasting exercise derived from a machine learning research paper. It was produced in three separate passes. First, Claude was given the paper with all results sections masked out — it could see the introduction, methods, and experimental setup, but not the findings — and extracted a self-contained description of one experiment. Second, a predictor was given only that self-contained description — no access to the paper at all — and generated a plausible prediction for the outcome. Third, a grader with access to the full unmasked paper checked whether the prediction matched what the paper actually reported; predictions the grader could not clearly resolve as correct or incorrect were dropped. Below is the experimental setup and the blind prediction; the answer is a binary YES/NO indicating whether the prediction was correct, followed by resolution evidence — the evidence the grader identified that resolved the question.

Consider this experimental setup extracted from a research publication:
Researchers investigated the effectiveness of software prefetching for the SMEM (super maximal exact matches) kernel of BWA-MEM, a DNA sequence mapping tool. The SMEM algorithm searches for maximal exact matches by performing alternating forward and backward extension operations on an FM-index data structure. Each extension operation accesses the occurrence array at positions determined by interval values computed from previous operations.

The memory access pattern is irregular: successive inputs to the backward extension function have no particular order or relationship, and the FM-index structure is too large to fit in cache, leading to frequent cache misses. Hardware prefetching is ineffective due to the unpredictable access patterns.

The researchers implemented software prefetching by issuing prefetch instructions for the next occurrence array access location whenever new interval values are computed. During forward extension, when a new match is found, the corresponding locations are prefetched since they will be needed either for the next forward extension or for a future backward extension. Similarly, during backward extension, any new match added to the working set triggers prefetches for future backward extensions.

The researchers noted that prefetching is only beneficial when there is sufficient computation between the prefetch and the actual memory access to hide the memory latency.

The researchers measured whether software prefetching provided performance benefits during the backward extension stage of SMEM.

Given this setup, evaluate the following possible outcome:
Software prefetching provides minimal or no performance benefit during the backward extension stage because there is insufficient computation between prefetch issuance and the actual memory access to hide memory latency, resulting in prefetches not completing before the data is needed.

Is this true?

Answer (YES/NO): NO